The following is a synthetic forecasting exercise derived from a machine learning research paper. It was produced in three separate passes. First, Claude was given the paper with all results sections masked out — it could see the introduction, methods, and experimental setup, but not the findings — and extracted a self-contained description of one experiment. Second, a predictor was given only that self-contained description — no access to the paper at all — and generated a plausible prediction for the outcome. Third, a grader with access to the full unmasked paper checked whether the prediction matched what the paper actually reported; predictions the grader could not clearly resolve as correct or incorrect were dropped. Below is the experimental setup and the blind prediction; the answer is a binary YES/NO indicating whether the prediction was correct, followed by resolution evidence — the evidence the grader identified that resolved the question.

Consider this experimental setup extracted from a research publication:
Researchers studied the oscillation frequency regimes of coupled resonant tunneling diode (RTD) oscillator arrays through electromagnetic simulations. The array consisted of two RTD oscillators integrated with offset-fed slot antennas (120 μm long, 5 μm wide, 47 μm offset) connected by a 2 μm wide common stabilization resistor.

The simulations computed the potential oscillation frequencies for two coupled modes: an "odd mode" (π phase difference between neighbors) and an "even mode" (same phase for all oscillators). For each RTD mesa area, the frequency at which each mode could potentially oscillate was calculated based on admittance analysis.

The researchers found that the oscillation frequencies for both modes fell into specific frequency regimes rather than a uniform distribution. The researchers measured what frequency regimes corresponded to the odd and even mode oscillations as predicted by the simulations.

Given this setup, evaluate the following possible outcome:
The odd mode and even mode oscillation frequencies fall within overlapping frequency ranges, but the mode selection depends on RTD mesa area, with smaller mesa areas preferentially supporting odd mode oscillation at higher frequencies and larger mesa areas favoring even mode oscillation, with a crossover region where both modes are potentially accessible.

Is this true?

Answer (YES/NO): NO